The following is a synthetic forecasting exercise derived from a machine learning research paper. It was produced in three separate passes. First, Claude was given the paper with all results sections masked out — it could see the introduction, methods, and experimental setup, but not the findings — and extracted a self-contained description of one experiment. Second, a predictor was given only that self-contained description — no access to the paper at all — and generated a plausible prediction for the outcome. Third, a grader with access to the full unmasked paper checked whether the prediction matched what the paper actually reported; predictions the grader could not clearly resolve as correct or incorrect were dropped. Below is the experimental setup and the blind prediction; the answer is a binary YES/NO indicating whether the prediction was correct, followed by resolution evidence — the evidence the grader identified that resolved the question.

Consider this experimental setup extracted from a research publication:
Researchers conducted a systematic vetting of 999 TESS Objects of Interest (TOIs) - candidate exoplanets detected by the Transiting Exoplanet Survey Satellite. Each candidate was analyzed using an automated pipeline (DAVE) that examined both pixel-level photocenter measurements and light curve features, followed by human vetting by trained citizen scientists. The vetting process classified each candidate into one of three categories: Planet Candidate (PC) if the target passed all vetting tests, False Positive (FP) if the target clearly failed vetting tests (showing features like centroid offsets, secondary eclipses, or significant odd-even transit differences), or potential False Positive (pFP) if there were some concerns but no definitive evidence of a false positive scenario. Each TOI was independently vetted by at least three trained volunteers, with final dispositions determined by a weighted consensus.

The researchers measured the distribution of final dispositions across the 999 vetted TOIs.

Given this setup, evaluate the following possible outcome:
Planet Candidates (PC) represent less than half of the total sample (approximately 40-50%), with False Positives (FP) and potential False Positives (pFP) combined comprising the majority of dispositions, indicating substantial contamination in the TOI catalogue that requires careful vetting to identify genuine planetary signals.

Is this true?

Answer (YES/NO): NO